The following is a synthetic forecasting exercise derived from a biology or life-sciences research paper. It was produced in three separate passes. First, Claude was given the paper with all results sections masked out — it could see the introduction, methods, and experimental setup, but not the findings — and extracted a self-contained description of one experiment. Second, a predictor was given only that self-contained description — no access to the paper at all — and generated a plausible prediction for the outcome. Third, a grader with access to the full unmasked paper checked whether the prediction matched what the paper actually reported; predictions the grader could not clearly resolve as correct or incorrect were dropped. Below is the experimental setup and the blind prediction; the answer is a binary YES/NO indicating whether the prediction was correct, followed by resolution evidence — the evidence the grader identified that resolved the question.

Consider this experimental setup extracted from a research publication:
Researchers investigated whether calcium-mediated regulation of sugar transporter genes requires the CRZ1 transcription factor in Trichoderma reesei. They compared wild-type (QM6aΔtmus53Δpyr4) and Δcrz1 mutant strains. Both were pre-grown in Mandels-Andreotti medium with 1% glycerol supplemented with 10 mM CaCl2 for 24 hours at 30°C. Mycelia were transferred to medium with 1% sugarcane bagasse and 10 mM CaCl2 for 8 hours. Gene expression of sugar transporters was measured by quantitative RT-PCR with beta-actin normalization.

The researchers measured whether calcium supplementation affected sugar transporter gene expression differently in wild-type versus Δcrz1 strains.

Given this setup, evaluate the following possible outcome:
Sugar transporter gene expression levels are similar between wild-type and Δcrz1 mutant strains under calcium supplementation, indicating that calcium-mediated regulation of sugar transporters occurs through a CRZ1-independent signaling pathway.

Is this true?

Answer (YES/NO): NO